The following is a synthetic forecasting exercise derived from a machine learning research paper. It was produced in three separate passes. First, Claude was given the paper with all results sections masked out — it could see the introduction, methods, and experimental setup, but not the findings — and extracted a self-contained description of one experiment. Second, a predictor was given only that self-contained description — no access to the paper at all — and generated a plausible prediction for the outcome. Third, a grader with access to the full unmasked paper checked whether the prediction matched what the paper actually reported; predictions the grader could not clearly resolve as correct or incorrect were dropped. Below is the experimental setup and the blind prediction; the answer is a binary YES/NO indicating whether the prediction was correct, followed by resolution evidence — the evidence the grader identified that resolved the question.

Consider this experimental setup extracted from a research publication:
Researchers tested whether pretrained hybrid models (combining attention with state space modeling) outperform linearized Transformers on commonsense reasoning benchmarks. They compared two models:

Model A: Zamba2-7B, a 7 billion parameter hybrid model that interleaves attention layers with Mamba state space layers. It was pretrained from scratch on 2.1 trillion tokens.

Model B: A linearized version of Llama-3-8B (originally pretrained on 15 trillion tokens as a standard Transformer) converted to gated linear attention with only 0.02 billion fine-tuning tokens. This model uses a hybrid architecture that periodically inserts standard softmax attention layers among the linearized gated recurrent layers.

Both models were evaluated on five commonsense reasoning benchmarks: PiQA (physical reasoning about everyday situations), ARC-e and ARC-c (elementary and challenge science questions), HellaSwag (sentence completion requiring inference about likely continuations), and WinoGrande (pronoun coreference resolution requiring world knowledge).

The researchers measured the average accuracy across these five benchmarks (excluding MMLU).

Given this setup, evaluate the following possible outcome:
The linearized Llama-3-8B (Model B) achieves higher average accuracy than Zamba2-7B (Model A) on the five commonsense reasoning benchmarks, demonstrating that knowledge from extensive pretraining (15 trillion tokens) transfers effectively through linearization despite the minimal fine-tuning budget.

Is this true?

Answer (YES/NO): NO